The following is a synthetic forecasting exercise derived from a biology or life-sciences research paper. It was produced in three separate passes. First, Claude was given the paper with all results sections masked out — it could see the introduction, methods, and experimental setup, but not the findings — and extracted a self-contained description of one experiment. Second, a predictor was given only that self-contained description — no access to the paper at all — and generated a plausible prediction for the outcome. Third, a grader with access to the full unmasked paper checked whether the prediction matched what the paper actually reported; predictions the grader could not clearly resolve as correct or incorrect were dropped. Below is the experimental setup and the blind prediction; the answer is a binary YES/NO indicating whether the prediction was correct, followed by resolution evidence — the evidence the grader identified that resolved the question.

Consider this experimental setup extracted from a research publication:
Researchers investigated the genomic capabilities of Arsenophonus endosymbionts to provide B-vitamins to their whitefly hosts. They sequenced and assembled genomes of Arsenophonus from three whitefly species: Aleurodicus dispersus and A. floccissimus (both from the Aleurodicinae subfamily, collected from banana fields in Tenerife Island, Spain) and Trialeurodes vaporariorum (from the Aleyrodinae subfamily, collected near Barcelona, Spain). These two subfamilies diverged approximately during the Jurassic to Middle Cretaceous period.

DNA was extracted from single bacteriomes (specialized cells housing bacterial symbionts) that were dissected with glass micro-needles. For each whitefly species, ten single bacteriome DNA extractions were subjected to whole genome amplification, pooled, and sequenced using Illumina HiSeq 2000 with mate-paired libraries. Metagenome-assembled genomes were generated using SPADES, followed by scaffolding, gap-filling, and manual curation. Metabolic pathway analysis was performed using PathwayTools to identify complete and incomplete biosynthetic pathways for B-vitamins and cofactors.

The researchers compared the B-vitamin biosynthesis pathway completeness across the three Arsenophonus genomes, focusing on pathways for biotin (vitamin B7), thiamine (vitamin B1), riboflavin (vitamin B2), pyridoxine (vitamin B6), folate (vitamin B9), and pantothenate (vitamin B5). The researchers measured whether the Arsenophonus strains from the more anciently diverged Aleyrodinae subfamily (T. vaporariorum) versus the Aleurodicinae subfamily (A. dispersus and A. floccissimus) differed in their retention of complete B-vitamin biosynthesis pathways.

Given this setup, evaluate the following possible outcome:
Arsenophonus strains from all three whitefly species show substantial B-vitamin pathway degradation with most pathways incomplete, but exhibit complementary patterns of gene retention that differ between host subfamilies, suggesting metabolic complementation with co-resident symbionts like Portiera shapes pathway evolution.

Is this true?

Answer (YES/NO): NO